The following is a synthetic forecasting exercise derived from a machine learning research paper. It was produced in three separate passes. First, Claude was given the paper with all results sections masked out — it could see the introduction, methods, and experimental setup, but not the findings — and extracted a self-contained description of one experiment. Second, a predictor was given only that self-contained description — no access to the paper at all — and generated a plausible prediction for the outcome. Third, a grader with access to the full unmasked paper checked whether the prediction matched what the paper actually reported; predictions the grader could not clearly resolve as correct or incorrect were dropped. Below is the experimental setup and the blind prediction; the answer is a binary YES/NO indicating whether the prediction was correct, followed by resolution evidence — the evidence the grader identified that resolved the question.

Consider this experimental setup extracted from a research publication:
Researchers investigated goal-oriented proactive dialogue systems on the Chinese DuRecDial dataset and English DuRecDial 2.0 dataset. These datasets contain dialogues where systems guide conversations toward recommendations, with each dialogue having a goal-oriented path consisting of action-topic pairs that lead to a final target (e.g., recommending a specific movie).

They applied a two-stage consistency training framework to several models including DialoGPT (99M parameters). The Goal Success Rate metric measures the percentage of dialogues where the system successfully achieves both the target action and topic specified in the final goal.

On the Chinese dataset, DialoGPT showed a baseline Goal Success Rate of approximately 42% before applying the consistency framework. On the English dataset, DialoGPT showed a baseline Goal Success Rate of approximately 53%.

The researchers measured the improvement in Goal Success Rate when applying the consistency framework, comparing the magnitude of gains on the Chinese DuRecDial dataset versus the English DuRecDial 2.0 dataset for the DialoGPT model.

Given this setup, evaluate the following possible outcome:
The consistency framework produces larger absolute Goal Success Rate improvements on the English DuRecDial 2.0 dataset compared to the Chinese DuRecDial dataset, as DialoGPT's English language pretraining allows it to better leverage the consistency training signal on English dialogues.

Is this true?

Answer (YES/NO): NO